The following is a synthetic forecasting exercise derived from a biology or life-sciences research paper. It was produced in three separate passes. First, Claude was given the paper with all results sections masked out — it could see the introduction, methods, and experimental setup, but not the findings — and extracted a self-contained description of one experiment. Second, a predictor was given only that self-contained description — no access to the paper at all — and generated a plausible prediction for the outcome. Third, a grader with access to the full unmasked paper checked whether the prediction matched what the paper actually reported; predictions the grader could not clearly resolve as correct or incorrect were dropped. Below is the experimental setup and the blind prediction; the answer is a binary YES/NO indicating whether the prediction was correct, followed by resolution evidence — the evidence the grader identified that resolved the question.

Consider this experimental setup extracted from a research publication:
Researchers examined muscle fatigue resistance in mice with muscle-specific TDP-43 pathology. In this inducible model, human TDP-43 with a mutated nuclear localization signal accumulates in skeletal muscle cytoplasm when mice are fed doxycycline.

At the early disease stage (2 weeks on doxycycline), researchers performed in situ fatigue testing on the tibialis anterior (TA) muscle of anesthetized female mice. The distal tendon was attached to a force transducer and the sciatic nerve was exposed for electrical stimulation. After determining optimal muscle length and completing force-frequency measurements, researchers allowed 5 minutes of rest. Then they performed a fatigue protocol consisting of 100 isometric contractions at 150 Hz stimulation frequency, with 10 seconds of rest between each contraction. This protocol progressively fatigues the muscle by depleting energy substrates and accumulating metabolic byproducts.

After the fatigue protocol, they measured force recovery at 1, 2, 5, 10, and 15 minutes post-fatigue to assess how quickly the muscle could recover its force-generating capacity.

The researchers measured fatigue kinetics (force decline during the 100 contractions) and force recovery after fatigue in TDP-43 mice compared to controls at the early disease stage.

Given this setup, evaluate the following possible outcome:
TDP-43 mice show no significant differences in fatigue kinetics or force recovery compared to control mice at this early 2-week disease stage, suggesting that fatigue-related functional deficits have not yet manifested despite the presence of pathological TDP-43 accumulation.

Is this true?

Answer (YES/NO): YES